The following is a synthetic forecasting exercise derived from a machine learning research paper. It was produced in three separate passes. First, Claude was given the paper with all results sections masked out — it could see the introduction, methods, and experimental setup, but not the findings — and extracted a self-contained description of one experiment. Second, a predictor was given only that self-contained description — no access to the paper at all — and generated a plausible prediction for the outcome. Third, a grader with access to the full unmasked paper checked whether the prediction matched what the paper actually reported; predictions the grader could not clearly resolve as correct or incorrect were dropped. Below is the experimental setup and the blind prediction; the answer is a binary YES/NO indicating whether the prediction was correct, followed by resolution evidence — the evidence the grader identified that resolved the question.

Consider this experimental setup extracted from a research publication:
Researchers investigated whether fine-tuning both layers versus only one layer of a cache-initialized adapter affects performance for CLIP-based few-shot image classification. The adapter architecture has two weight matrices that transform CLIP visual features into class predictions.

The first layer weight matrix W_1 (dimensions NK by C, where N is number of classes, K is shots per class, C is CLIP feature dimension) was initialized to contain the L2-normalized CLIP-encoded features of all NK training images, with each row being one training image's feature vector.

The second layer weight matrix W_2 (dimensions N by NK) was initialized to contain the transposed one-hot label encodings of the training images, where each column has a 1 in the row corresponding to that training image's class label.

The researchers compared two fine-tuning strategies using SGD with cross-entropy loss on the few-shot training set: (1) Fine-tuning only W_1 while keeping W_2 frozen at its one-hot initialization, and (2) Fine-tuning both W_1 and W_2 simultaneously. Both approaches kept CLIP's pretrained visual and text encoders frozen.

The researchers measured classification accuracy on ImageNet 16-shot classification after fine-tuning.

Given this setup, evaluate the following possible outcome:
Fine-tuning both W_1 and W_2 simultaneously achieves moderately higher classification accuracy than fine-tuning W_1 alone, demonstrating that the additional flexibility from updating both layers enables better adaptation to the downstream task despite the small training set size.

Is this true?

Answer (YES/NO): NO